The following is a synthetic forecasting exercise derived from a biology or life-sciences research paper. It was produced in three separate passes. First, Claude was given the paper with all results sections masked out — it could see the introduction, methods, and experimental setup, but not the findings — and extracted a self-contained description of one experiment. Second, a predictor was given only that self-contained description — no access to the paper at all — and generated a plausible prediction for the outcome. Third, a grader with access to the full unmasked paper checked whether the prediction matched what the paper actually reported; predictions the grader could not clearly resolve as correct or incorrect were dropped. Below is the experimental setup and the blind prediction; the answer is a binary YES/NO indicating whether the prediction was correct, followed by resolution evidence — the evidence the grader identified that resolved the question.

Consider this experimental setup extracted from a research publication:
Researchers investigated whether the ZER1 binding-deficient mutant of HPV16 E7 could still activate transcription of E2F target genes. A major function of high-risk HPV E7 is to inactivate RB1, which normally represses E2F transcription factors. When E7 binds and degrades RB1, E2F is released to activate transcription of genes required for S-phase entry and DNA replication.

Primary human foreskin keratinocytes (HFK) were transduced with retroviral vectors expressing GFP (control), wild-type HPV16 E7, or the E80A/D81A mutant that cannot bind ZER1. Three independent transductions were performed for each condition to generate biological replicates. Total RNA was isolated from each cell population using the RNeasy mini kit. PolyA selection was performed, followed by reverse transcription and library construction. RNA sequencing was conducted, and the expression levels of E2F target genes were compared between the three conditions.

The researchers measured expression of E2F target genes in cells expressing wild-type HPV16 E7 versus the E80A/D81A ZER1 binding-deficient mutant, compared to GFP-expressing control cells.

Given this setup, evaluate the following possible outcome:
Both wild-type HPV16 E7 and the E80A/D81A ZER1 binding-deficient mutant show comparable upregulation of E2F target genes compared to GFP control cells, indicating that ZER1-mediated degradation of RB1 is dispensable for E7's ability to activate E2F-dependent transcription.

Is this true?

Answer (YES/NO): YES